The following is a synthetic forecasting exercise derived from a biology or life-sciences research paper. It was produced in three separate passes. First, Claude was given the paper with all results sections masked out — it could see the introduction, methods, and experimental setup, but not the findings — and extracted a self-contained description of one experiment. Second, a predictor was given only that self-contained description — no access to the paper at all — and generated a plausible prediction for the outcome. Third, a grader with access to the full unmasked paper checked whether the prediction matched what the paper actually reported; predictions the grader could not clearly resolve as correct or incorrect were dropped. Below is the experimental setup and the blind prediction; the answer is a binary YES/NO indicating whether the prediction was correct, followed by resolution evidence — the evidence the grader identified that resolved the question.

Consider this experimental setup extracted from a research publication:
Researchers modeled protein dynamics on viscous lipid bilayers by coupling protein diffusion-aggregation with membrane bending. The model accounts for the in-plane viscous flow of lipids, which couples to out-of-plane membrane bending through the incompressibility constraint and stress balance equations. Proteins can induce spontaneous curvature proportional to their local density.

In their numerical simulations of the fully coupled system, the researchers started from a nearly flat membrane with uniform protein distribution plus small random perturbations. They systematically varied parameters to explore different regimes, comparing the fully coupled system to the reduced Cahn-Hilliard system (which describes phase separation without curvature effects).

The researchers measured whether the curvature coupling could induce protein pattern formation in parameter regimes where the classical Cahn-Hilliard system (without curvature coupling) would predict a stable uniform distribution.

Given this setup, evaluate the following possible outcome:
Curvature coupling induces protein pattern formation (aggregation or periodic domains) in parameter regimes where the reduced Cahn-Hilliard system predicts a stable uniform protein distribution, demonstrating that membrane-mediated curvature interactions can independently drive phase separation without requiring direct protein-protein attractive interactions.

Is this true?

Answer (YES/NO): NO